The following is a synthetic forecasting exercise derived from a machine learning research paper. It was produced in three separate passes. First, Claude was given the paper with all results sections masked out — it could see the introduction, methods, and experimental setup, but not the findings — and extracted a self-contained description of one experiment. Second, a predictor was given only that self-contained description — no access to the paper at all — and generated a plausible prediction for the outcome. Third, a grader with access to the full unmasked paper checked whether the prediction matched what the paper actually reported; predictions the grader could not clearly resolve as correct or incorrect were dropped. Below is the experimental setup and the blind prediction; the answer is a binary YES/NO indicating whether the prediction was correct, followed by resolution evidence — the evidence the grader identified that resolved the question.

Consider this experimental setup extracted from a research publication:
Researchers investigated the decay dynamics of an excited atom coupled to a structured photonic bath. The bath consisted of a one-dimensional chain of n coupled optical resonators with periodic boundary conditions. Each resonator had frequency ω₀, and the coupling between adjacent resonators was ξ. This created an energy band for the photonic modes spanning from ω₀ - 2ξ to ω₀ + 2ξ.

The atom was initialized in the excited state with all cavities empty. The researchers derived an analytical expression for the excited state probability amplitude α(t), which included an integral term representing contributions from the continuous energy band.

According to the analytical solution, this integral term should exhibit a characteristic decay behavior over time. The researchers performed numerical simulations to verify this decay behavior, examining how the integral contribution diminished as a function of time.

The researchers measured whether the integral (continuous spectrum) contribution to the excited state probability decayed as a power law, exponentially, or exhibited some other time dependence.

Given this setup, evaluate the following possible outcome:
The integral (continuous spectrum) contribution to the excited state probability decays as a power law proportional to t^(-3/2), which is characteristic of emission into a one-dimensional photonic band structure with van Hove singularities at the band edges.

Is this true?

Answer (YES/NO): NO